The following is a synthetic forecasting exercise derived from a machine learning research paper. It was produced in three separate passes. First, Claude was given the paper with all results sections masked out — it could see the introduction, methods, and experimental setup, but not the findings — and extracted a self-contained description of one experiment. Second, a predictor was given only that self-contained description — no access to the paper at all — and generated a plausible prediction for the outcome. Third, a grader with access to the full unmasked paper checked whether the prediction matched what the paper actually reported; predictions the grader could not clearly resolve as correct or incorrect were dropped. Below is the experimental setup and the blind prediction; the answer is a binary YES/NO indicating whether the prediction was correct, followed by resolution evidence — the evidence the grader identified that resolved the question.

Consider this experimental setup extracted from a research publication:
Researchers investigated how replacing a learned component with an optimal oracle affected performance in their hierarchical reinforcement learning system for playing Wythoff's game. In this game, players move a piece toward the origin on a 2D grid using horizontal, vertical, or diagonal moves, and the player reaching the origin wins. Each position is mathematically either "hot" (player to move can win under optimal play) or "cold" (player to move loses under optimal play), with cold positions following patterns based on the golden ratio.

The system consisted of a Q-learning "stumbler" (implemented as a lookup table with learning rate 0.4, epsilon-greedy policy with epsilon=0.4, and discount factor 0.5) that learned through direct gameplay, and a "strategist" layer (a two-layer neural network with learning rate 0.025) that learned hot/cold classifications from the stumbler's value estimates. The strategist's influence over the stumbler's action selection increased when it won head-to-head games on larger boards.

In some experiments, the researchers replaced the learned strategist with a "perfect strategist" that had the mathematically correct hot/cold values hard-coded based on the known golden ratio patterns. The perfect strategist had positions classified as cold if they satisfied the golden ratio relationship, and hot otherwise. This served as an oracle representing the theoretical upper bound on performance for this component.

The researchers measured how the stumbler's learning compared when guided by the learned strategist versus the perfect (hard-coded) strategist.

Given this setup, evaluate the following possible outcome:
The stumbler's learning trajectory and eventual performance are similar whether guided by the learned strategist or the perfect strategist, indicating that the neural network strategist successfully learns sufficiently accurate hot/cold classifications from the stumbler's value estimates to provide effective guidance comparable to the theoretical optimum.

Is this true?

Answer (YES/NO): YES